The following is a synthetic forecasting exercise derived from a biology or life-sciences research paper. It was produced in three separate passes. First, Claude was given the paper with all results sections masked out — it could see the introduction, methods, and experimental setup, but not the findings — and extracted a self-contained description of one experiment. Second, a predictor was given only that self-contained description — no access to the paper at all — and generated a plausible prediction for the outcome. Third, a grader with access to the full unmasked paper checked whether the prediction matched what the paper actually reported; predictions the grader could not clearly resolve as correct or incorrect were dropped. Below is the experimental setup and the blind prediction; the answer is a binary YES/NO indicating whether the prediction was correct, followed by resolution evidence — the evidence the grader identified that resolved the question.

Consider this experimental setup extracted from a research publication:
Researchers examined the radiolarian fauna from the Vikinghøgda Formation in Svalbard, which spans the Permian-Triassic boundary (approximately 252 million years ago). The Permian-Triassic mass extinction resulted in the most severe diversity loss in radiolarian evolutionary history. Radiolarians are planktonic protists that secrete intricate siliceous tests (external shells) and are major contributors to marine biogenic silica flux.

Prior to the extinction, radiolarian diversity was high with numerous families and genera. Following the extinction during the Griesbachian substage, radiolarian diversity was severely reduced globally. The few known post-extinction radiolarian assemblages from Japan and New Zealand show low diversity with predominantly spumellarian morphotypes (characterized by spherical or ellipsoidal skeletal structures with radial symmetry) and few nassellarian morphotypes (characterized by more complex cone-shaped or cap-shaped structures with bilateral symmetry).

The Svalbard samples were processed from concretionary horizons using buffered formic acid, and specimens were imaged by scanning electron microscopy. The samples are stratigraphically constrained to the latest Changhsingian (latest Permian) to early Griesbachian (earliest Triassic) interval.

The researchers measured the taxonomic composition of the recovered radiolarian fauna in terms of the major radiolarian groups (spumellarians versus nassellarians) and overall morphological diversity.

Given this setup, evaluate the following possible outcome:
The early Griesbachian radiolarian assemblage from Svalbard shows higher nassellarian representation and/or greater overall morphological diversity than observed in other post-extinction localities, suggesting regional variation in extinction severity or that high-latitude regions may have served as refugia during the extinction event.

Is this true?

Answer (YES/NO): NO